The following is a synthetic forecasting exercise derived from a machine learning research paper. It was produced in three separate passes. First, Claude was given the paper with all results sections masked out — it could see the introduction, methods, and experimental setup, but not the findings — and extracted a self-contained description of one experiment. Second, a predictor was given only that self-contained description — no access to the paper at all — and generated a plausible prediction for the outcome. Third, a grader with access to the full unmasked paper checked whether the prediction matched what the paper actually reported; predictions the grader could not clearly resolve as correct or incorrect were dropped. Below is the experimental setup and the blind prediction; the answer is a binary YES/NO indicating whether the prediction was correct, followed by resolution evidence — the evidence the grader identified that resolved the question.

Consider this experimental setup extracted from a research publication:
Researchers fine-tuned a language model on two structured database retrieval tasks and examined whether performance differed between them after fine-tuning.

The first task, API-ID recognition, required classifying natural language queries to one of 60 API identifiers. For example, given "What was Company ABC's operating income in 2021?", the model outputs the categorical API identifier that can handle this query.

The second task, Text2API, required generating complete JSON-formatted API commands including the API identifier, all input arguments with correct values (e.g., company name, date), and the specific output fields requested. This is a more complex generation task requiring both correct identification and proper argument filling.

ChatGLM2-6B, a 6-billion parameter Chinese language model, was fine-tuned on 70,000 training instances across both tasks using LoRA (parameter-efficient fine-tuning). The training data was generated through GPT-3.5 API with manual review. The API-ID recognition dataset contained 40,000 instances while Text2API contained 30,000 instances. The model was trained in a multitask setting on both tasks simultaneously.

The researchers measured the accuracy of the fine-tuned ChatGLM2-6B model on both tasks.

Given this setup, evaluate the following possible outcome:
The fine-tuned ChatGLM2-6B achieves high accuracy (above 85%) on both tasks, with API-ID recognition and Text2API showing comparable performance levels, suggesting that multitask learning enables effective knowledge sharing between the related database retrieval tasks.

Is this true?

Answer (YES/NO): NO